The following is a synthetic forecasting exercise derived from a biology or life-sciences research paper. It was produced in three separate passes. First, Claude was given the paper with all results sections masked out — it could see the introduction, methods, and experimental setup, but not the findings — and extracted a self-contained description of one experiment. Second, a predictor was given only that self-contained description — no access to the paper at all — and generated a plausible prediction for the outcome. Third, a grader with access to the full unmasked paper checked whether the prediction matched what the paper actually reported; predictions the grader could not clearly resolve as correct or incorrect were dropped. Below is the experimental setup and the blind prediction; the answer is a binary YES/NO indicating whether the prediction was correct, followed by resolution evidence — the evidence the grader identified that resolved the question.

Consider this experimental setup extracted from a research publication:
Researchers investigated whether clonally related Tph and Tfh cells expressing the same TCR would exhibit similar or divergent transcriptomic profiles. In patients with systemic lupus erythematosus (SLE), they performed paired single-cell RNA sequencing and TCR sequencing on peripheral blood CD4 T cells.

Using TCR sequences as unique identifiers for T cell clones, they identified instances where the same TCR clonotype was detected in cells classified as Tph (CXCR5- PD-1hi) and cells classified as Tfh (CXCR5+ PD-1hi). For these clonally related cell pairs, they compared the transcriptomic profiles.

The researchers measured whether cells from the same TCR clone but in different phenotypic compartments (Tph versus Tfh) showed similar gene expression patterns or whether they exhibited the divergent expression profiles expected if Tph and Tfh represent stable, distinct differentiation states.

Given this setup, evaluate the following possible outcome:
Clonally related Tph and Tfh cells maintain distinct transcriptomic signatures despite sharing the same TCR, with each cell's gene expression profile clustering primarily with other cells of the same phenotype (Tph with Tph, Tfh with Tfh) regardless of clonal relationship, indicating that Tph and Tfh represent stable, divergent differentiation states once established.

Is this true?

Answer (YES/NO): NO